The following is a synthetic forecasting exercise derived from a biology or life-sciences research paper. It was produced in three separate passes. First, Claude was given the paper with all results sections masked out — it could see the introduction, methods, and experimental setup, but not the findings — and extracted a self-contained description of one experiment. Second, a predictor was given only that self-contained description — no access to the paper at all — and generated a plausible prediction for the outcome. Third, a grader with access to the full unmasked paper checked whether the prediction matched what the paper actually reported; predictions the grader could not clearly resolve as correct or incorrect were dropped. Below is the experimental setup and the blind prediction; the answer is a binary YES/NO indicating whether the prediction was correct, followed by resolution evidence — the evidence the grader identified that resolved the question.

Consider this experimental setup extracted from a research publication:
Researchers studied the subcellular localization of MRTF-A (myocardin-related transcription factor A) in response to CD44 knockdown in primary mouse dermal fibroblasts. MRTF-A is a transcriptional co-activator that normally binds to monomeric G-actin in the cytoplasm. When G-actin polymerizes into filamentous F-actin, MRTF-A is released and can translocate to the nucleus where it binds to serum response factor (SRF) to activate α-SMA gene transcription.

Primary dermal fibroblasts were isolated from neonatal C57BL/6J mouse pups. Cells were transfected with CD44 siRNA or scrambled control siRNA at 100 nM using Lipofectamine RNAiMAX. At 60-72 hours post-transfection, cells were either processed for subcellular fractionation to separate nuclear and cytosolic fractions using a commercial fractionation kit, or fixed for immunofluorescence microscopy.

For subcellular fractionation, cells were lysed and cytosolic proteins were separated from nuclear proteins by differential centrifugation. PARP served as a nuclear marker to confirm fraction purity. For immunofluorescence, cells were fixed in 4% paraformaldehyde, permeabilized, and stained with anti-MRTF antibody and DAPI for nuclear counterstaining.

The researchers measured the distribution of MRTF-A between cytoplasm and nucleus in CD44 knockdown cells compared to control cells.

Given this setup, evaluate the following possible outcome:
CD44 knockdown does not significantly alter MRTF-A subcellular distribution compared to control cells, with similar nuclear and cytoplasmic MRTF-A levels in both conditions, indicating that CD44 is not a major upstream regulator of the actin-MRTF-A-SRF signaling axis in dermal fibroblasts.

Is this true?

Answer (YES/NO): NO